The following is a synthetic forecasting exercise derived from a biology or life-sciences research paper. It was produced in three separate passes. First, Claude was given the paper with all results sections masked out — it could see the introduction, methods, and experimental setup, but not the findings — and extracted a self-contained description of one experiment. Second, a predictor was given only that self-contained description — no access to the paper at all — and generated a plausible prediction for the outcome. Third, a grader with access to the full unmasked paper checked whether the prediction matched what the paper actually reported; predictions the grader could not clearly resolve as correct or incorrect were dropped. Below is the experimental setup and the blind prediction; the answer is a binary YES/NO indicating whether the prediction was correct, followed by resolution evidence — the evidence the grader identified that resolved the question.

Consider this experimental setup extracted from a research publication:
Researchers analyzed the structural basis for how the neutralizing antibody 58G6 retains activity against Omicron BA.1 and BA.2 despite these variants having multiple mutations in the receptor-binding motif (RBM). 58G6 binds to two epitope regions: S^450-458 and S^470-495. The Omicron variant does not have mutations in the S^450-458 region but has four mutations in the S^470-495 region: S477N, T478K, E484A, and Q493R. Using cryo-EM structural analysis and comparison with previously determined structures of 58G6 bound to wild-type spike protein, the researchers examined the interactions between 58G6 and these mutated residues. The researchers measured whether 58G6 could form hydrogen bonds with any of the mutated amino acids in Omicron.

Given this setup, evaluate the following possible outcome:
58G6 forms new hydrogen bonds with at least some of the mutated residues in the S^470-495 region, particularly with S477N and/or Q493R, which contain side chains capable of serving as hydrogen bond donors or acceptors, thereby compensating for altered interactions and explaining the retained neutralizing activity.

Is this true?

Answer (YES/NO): YES